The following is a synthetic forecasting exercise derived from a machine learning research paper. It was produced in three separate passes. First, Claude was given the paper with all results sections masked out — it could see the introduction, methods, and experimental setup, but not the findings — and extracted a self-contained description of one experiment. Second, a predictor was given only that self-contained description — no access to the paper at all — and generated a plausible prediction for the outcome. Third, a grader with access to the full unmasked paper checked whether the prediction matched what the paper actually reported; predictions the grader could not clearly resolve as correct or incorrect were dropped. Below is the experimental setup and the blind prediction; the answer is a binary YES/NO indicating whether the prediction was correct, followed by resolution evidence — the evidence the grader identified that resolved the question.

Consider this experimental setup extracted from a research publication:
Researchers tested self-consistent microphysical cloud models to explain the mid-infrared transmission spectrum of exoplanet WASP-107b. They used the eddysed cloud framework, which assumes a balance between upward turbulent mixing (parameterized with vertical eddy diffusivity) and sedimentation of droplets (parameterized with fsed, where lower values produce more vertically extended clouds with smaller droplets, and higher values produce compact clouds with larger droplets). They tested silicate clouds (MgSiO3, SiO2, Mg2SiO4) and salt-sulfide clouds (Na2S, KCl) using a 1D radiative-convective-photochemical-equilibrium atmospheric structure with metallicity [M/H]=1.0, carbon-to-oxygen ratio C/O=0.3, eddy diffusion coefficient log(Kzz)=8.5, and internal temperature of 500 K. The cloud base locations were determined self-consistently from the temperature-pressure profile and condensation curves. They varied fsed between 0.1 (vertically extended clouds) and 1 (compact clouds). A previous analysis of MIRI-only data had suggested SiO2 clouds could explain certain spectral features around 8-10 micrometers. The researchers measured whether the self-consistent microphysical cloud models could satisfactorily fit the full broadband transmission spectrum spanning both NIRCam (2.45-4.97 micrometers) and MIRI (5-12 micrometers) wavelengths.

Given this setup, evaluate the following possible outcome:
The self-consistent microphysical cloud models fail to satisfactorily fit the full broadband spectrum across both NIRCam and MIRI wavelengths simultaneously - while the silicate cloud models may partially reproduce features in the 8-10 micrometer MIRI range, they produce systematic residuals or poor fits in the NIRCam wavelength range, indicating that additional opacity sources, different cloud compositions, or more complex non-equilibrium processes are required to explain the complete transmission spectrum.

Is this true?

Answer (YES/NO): YES